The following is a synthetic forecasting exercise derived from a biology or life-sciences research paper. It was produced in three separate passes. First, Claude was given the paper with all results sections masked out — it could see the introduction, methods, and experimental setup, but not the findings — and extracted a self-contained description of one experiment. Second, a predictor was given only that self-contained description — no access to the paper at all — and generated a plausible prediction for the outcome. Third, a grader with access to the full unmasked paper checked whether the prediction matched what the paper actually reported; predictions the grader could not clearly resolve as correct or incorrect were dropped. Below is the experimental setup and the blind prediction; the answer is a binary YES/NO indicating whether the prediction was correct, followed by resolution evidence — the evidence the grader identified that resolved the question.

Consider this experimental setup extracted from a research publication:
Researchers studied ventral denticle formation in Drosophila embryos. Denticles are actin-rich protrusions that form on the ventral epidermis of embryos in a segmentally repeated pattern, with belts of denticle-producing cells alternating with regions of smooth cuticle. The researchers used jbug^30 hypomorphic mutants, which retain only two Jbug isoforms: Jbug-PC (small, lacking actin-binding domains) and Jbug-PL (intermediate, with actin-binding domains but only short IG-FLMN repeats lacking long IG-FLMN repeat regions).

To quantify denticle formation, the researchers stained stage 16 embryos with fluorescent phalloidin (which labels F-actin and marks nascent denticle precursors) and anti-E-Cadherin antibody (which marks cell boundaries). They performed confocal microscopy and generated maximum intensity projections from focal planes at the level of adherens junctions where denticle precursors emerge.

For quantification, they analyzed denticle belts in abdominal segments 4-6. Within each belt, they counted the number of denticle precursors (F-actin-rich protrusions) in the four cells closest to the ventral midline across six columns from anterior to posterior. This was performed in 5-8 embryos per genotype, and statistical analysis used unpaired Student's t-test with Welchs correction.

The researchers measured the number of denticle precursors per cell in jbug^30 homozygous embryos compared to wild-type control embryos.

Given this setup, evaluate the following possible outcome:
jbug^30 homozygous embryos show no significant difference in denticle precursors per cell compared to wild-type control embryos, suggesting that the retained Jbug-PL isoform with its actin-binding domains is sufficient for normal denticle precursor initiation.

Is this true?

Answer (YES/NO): NO